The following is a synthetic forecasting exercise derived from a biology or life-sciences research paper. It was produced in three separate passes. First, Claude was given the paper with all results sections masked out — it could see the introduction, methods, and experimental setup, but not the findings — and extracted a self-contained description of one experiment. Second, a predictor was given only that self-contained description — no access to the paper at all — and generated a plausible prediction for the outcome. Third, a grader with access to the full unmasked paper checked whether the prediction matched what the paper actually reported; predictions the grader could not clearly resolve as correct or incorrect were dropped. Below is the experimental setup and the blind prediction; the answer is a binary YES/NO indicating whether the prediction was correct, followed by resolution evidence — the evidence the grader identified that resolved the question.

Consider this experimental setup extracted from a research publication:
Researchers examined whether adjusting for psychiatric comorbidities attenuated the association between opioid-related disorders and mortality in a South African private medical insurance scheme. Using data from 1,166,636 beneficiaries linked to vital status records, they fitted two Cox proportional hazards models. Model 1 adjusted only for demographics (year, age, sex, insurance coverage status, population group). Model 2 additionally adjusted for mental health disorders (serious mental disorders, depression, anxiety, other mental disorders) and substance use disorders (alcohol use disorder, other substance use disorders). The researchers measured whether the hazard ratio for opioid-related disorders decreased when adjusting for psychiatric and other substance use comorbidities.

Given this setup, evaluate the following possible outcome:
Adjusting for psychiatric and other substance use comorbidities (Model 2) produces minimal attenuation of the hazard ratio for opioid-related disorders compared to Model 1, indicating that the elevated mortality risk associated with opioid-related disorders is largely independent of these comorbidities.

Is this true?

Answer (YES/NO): NO